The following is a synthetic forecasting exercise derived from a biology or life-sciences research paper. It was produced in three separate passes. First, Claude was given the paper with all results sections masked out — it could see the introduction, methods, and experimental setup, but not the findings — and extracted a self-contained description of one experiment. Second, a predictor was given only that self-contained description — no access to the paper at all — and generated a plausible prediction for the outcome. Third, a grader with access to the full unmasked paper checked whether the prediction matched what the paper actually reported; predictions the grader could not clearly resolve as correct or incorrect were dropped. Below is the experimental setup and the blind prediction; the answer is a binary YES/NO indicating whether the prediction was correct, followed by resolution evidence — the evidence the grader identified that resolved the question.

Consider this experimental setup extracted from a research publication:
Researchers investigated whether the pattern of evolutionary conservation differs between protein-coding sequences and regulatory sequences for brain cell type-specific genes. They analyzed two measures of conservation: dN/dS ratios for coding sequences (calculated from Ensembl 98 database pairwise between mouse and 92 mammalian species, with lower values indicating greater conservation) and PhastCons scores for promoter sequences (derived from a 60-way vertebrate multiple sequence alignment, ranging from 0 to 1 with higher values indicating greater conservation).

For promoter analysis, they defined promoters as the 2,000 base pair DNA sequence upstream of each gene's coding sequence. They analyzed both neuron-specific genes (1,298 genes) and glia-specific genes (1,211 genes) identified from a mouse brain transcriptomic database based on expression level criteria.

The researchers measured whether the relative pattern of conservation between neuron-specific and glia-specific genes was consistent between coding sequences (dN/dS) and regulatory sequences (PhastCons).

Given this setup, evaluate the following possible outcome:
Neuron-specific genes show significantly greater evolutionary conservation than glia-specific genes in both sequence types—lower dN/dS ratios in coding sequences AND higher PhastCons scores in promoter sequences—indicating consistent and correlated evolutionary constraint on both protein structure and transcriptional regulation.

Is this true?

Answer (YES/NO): NO